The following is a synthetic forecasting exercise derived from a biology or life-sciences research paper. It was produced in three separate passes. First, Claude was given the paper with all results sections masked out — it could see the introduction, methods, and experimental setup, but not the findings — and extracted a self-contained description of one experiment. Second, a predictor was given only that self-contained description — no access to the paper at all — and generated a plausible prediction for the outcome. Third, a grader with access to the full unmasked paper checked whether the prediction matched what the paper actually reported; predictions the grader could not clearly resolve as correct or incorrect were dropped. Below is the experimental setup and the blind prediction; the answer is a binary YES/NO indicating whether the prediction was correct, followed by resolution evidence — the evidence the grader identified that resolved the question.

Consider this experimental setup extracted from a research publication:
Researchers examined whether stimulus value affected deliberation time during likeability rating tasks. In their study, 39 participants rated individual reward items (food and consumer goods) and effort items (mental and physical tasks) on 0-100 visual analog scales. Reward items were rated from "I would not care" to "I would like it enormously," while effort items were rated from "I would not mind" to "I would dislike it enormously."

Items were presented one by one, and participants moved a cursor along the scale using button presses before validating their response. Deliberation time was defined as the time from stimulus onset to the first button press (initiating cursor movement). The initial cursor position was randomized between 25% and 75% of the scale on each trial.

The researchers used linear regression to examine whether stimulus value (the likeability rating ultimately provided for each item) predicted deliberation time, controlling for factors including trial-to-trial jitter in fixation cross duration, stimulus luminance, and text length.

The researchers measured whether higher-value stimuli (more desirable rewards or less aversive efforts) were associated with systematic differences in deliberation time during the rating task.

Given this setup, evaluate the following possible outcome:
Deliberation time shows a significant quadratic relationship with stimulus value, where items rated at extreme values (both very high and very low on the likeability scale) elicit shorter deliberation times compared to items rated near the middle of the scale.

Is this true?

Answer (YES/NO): NO